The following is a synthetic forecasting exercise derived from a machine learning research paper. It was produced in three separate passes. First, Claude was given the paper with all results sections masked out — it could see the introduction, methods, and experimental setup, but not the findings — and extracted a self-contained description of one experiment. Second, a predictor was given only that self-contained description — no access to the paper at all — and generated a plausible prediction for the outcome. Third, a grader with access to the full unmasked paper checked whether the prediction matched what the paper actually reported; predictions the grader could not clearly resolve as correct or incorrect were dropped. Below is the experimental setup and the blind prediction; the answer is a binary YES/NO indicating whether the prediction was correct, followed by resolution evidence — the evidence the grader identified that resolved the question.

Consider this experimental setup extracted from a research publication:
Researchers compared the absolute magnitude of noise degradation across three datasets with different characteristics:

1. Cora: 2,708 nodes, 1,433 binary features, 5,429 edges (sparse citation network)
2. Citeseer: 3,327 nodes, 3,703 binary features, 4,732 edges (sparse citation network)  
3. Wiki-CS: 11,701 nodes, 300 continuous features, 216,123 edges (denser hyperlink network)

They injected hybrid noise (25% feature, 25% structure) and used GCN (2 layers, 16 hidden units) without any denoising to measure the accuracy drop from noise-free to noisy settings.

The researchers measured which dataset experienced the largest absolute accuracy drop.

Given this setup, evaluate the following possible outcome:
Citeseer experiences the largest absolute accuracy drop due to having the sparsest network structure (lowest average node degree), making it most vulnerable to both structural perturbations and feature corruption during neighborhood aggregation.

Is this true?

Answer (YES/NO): YES